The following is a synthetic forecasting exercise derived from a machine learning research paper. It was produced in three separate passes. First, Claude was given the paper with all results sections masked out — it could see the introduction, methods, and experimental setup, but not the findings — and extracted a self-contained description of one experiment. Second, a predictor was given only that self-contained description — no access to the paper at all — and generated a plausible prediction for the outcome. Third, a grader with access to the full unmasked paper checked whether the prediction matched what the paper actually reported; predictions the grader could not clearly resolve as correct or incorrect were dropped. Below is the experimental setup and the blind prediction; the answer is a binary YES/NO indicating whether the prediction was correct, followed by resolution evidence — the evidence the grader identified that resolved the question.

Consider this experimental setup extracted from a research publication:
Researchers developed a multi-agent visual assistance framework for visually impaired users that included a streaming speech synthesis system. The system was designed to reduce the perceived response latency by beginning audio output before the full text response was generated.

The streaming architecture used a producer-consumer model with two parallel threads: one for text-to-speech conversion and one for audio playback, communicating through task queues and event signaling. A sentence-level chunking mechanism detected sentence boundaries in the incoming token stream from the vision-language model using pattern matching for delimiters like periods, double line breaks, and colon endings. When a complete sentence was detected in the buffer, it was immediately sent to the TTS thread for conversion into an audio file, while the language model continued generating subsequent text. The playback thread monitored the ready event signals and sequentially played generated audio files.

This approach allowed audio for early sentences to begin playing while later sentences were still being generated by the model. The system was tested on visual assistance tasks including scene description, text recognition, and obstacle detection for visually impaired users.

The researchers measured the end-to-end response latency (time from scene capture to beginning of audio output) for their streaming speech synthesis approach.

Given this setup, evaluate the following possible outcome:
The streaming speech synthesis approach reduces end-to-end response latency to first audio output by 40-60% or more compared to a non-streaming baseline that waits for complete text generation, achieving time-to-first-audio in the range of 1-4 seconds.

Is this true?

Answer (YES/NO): YES